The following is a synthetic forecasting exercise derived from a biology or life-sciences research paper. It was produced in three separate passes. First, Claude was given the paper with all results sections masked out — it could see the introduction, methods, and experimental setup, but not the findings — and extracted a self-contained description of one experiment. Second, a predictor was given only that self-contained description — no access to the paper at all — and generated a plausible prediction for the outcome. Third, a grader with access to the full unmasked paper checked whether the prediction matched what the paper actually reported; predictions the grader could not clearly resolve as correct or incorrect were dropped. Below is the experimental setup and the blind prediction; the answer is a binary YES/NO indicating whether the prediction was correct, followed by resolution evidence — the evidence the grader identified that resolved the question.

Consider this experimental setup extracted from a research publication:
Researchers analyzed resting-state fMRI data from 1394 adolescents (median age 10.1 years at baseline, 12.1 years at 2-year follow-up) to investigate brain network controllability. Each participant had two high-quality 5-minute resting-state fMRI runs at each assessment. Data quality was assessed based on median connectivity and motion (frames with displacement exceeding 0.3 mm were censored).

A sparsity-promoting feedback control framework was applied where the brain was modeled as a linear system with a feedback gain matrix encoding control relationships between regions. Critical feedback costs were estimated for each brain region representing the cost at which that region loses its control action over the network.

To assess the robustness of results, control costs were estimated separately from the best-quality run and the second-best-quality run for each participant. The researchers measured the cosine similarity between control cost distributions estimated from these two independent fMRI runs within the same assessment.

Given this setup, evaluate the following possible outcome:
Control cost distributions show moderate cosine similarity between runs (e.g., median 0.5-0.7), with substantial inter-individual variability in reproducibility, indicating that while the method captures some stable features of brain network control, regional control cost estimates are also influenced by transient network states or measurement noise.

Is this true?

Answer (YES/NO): YES